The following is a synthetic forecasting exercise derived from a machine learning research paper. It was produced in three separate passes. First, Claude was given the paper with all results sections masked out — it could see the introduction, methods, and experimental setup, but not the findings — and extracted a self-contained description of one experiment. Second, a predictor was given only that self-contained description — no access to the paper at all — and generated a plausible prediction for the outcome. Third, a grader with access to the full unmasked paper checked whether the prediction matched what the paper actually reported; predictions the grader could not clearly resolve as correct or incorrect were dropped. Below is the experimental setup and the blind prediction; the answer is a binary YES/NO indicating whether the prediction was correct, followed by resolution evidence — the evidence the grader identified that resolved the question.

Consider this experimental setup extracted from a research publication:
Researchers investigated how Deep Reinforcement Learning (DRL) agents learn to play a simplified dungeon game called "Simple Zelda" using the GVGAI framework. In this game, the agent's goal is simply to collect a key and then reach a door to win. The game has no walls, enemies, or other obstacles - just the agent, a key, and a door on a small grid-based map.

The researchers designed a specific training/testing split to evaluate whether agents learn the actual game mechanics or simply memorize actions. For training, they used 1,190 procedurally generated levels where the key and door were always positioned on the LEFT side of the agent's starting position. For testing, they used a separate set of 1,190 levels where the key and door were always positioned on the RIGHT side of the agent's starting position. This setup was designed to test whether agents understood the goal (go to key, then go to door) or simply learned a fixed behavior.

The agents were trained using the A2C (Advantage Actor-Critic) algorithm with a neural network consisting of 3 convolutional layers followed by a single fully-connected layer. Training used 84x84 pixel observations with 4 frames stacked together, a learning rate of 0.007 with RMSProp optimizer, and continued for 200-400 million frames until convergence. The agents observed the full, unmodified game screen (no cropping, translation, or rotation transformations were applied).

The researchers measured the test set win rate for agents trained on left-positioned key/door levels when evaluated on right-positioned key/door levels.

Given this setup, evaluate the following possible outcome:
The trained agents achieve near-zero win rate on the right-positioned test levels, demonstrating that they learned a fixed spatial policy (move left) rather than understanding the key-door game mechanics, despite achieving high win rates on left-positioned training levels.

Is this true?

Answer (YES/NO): YES